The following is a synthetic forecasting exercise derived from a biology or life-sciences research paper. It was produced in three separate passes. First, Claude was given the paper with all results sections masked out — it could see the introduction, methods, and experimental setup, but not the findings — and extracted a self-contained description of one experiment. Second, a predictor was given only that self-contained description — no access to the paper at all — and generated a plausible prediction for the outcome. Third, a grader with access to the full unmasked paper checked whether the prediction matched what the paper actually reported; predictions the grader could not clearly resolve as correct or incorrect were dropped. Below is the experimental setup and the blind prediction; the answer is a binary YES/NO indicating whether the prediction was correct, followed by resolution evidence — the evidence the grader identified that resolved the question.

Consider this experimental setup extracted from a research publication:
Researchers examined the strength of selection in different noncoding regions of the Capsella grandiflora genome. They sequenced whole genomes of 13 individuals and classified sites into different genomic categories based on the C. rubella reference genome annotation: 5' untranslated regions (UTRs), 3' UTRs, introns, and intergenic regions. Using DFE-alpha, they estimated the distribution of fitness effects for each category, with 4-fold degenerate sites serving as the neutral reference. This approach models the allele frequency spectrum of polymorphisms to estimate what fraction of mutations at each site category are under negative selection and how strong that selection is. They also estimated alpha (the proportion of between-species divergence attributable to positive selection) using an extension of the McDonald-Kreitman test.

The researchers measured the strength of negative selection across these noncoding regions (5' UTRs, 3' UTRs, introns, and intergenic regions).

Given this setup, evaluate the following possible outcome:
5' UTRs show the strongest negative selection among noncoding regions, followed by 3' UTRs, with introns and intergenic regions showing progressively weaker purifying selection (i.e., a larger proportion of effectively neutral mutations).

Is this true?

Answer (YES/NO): NO